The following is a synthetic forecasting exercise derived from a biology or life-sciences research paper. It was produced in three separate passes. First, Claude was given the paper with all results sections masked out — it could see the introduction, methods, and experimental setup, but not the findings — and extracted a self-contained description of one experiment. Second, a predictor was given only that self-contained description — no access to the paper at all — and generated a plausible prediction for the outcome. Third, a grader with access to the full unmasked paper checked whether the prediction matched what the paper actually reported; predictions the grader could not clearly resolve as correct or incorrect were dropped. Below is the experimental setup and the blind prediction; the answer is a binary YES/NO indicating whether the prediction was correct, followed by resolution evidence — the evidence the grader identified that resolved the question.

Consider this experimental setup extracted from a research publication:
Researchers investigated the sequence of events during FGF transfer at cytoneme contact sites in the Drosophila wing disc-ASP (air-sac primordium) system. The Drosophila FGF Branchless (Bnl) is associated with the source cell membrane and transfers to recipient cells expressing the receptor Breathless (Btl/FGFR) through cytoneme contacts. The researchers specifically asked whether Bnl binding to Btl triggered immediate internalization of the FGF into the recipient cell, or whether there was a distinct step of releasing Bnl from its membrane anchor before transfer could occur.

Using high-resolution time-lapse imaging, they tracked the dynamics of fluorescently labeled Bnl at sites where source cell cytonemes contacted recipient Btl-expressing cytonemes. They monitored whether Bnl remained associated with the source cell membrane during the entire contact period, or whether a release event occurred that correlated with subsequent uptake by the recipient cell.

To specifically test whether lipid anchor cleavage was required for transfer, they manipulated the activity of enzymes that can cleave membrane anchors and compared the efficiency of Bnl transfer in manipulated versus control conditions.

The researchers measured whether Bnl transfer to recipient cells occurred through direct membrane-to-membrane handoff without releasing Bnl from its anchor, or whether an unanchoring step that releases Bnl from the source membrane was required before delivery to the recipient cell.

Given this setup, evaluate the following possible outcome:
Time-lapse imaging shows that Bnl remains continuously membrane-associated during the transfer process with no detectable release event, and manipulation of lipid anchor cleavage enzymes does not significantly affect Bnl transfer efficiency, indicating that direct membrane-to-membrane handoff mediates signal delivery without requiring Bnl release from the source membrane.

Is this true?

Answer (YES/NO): NO